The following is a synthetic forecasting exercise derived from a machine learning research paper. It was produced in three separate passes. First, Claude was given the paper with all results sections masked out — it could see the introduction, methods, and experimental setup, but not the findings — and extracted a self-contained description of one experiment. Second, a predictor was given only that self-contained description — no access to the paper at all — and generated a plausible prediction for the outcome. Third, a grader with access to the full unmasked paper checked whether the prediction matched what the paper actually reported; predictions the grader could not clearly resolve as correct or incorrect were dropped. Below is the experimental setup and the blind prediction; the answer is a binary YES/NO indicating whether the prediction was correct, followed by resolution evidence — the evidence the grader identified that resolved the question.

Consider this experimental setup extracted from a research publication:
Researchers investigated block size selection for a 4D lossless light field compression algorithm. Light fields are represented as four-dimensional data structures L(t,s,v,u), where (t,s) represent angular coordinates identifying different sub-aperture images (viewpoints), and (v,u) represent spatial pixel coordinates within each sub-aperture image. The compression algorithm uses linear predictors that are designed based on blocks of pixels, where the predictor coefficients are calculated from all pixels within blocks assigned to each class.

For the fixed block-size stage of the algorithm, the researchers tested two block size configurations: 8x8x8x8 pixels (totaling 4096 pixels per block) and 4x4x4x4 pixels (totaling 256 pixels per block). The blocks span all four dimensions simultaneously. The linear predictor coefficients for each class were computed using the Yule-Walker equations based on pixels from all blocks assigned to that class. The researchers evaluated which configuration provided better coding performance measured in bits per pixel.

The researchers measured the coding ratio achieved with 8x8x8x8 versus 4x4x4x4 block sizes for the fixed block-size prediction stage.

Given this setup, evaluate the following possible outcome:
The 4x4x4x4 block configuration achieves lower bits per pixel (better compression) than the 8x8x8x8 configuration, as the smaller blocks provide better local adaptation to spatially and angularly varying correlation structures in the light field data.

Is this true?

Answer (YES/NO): YES